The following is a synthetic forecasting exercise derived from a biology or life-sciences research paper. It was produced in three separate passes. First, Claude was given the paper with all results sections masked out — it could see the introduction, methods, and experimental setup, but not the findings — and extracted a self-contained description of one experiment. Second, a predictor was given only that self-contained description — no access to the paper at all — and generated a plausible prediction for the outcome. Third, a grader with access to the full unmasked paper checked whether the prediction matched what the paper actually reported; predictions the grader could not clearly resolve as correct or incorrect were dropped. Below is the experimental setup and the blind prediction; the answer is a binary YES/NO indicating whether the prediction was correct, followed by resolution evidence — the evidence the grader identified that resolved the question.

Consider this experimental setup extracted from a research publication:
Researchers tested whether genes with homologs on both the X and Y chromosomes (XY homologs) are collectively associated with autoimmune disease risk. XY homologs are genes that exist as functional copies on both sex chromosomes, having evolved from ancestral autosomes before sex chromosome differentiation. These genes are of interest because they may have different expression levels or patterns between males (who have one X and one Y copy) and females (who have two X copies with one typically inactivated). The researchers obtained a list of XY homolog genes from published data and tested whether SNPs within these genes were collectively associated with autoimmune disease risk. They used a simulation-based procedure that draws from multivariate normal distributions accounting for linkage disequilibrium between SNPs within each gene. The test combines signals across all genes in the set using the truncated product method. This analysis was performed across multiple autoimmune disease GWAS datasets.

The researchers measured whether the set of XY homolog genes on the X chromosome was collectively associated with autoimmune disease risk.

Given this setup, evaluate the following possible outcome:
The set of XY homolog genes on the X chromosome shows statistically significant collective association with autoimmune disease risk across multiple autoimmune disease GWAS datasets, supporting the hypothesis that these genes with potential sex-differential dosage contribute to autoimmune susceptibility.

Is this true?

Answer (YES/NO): YES